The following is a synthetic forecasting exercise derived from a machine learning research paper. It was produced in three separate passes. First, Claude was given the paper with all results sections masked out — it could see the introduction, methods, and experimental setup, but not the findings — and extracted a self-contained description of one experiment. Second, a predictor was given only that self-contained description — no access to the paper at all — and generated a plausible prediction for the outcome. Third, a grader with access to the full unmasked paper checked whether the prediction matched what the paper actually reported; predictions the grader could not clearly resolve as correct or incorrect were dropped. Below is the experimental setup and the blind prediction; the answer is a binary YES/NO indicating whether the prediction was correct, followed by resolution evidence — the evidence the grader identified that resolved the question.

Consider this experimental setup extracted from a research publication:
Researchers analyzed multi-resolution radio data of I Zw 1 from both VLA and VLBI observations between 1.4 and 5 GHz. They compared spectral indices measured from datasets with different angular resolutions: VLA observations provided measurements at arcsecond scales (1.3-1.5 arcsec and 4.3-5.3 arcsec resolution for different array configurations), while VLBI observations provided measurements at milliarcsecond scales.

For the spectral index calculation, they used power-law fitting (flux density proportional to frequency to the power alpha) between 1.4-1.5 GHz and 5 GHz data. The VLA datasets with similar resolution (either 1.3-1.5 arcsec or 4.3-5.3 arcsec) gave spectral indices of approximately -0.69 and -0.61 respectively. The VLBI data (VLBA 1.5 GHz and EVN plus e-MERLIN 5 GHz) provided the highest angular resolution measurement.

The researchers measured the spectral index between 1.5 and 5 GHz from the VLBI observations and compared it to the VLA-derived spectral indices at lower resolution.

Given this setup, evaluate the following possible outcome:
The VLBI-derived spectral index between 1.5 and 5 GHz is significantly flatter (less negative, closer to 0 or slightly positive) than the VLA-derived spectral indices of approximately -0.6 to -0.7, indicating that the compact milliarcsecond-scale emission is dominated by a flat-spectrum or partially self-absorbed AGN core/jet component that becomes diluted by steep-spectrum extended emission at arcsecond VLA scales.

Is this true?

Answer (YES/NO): NO